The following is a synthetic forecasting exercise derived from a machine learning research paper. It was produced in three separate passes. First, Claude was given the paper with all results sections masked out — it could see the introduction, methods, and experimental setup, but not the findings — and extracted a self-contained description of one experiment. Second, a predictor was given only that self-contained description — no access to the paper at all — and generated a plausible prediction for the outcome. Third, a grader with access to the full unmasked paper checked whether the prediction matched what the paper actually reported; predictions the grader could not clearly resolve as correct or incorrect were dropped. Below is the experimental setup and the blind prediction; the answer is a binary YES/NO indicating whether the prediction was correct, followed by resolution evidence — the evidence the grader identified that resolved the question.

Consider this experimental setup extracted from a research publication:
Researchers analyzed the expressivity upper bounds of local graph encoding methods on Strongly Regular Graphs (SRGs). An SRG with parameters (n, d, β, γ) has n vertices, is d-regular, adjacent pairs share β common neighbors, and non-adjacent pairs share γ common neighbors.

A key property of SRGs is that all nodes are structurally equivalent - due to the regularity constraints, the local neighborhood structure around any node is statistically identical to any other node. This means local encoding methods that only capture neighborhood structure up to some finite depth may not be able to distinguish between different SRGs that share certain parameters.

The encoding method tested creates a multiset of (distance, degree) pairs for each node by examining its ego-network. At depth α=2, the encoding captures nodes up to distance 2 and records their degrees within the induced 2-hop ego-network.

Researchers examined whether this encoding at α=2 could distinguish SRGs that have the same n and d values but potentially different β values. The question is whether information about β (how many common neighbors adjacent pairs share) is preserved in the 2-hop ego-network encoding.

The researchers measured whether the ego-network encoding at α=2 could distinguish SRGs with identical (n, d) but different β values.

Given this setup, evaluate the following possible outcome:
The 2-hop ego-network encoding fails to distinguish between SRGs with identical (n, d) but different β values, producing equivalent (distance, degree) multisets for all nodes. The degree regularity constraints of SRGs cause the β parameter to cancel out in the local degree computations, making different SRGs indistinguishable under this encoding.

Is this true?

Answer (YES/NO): YES